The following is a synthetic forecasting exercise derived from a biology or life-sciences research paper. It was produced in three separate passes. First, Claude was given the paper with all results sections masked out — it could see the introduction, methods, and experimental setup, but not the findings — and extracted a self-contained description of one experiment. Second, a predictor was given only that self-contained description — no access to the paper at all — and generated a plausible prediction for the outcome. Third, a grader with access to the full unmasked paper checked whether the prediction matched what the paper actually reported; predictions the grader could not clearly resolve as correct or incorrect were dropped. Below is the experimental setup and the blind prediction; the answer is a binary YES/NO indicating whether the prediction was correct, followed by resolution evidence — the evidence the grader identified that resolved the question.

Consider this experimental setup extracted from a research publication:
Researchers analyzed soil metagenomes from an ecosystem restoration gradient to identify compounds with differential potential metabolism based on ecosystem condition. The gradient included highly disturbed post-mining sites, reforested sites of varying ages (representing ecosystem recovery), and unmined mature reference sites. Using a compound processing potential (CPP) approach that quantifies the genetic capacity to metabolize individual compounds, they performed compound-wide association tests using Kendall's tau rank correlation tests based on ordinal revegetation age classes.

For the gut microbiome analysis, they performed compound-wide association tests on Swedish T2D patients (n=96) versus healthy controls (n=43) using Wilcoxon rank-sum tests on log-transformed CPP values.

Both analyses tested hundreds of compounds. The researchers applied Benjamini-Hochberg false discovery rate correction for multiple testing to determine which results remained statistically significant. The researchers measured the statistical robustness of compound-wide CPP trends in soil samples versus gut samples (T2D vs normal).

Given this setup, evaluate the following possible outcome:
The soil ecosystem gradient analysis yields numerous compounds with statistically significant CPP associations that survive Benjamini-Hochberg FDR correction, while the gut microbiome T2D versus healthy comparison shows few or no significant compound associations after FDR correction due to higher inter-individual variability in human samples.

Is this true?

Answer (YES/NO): YES